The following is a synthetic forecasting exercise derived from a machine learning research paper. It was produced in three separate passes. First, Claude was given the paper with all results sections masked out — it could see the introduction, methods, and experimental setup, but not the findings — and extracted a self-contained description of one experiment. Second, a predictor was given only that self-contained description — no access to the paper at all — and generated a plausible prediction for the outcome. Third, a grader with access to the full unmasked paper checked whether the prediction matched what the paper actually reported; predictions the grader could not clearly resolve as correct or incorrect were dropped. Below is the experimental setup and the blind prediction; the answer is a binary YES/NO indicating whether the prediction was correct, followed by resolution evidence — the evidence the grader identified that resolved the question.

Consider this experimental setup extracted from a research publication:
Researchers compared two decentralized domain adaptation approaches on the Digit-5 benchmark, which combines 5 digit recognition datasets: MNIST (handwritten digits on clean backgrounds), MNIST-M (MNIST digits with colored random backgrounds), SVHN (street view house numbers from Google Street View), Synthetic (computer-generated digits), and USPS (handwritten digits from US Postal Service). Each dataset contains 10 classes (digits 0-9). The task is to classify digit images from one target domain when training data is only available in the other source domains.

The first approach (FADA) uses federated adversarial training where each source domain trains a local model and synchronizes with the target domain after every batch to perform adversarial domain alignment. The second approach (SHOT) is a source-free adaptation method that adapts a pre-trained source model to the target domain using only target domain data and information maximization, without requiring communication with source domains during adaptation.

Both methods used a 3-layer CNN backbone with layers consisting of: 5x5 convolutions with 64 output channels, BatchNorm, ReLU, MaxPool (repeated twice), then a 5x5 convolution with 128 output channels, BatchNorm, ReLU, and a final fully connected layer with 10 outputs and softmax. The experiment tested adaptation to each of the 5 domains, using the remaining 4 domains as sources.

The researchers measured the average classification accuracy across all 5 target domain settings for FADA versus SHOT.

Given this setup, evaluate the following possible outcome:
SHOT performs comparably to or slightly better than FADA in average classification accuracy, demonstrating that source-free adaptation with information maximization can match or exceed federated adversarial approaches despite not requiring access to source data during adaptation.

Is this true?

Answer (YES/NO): NO